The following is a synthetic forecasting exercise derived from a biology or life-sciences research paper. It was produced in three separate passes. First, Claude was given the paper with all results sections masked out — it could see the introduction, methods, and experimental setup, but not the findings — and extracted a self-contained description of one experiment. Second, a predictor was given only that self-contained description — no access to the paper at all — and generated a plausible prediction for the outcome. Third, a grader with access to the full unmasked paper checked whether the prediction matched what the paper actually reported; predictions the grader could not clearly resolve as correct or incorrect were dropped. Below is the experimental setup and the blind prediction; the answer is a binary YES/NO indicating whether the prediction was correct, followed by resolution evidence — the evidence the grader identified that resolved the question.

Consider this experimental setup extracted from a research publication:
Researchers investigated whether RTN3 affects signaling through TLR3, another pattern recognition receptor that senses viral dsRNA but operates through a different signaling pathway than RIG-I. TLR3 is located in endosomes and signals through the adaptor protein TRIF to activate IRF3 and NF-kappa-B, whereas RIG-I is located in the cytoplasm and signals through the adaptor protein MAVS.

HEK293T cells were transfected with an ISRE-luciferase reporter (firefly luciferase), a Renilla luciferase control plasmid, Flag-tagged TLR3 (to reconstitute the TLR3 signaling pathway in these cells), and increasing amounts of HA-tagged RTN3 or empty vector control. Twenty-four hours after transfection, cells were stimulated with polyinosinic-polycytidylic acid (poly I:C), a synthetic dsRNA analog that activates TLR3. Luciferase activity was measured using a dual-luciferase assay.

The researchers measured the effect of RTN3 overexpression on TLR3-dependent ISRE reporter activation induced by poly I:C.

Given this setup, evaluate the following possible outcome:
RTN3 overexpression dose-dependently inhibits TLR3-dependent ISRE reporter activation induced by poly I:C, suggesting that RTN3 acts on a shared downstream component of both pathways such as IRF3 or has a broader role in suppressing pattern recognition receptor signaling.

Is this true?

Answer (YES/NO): NO